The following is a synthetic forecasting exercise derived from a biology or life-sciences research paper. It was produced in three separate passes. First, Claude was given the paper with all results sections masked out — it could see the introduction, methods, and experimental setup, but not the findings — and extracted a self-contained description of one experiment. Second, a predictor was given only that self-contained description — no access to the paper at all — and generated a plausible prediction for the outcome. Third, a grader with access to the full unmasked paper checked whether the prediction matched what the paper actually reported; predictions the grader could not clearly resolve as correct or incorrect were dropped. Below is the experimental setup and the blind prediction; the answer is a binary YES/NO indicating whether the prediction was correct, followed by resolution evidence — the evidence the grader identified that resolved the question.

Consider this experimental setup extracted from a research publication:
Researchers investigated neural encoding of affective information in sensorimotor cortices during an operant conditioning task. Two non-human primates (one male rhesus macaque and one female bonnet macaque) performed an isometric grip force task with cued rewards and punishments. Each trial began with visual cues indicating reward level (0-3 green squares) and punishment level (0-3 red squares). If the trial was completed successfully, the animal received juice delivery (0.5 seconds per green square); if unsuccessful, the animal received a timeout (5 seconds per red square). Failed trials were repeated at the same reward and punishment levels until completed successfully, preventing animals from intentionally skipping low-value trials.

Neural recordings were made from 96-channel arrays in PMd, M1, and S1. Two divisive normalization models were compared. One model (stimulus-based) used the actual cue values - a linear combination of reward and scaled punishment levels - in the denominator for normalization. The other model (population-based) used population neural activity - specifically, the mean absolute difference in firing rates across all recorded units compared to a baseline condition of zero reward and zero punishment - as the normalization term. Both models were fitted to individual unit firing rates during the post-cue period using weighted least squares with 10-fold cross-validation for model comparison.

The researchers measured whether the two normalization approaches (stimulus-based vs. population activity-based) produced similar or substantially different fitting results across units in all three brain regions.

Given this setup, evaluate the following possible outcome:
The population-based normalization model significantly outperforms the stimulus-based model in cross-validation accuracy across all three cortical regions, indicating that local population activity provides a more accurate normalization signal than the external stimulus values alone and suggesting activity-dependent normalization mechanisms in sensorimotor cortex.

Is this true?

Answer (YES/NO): NO